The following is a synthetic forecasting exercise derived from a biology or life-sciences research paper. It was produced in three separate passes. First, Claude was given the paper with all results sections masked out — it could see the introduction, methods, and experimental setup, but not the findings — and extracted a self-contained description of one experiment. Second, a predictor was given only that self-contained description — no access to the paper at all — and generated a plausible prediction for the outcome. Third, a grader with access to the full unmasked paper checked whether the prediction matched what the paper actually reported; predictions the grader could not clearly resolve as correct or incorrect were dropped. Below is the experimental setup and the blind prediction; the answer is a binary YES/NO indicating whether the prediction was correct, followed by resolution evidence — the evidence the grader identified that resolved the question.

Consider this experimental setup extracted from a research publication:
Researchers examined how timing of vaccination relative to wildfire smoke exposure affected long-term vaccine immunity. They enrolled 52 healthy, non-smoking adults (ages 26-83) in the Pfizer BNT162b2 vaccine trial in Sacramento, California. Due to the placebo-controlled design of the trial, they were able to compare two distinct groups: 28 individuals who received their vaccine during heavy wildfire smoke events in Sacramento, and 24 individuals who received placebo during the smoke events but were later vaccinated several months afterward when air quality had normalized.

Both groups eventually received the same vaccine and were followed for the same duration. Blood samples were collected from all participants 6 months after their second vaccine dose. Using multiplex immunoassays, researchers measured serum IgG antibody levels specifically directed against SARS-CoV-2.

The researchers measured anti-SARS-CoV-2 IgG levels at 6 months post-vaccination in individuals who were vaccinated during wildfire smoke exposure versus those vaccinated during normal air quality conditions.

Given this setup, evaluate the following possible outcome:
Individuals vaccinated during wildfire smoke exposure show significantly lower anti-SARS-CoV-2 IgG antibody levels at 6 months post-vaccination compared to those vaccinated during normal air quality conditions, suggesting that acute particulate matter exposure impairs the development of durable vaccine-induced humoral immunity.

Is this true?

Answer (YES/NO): YES